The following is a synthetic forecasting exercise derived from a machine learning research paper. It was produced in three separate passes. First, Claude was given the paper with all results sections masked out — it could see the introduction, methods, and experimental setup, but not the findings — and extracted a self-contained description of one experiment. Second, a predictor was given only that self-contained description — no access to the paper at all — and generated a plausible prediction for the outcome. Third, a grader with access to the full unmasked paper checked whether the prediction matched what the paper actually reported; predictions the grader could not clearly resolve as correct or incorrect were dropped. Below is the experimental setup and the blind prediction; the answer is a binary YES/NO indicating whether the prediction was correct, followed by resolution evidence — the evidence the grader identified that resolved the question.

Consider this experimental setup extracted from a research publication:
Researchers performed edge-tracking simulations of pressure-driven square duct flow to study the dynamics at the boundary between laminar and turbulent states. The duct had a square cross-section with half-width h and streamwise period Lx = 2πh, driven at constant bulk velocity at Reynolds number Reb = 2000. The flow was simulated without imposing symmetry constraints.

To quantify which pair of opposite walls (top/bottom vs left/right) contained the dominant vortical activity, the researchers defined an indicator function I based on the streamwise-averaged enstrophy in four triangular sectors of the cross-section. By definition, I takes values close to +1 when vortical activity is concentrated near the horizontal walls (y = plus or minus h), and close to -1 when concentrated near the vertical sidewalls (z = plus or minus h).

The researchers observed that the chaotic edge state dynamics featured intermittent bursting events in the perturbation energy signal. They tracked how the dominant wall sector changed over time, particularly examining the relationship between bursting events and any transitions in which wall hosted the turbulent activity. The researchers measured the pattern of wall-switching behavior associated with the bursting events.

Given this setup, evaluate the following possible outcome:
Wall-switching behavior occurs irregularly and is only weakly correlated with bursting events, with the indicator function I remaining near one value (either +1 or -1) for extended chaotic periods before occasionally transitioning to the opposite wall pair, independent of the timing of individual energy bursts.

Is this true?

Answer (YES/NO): NO